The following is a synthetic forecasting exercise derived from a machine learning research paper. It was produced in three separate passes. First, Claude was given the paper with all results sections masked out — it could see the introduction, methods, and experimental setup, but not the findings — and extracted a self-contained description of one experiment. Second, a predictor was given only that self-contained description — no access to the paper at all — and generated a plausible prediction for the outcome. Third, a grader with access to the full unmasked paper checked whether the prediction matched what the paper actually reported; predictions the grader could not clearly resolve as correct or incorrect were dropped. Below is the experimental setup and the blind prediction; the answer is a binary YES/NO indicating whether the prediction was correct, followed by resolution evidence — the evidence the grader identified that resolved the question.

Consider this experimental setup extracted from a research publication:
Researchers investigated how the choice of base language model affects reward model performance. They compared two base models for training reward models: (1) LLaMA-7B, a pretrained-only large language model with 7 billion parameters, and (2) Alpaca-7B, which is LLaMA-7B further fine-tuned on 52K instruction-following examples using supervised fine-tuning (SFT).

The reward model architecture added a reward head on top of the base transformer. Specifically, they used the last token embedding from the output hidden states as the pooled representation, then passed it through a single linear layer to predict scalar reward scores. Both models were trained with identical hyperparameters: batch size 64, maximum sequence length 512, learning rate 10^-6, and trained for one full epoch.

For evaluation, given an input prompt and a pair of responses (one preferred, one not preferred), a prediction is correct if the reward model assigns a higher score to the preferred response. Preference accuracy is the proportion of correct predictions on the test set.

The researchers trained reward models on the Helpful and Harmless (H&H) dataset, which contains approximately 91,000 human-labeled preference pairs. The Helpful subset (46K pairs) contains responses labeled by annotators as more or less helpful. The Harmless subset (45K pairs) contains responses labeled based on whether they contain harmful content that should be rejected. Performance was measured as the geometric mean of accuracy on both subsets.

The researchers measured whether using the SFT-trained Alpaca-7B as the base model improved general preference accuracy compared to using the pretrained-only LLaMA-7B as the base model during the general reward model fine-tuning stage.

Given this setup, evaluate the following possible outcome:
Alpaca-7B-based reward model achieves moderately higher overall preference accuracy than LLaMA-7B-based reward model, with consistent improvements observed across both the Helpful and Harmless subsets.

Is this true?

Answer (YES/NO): NO